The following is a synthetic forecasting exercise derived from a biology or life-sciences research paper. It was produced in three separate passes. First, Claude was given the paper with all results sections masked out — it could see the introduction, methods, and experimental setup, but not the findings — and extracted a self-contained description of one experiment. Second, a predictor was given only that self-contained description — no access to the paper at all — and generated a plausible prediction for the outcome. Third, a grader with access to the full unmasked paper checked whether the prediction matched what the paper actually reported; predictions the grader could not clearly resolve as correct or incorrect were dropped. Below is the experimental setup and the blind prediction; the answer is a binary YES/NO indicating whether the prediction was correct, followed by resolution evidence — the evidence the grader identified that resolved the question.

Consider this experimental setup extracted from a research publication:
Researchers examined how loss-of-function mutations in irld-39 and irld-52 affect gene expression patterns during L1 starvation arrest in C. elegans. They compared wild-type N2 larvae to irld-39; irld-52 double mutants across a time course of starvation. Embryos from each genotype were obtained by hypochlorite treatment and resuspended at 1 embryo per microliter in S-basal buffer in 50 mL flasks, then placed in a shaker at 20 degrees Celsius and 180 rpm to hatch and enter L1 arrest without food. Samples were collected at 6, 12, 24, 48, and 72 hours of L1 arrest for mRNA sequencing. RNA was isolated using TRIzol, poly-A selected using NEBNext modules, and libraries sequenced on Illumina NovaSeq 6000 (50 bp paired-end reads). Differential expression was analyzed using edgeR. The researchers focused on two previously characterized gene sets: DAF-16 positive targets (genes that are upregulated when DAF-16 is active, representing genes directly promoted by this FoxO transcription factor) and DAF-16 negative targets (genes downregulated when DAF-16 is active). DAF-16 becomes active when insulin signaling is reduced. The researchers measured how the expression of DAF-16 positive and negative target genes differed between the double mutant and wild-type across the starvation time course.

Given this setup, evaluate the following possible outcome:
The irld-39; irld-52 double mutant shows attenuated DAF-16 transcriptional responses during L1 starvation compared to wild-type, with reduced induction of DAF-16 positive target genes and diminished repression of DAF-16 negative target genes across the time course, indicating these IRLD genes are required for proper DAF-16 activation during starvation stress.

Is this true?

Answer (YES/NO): NO